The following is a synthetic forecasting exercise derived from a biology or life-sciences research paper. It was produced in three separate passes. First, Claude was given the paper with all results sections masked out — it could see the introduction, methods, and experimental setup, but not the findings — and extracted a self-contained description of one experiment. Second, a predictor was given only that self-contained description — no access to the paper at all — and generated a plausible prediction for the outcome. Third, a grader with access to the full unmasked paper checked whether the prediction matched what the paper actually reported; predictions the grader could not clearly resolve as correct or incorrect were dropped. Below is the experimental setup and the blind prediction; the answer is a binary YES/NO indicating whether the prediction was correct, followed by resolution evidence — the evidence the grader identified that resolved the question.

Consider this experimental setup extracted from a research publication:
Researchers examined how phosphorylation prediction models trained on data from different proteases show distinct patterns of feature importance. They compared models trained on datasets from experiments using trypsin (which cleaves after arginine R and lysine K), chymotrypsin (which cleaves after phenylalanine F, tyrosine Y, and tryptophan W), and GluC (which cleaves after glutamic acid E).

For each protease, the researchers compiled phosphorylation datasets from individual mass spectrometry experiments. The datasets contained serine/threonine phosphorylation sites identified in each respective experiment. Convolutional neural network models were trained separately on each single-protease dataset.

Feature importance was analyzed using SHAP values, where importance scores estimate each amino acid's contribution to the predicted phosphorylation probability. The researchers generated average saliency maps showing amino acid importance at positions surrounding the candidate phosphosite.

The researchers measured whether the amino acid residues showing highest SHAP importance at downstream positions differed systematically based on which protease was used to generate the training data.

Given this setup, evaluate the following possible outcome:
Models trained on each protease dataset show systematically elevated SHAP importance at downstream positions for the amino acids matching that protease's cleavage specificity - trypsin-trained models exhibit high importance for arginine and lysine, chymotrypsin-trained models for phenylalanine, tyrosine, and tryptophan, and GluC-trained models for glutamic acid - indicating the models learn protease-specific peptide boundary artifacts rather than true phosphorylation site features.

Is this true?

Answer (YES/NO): NO